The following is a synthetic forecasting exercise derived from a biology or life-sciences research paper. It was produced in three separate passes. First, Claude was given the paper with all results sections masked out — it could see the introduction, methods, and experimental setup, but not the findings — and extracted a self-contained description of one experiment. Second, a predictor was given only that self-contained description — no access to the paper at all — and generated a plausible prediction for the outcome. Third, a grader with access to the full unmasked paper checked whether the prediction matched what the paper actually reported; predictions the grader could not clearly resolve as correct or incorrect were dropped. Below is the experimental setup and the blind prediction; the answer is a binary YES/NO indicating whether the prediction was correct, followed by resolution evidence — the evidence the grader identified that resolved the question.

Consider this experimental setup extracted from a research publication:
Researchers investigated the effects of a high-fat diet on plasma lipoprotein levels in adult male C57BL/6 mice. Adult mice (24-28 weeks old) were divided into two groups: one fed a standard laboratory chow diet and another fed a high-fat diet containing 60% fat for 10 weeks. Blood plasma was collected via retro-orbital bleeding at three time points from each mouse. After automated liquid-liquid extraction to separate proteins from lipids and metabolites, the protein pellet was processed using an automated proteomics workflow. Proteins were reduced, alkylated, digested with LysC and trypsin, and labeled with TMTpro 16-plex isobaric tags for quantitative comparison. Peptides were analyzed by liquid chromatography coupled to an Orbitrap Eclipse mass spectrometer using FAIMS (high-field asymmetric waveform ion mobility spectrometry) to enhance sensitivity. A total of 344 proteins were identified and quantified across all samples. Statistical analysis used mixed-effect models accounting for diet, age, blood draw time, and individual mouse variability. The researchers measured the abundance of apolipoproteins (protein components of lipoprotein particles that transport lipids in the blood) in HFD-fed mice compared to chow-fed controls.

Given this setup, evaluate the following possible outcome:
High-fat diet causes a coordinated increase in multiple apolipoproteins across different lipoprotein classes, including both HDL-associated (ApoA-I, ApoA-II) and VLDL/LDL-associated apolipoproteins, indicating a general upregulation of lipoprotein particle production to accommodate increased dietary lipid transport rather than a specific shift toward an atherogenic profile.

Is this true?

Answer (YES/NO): YES